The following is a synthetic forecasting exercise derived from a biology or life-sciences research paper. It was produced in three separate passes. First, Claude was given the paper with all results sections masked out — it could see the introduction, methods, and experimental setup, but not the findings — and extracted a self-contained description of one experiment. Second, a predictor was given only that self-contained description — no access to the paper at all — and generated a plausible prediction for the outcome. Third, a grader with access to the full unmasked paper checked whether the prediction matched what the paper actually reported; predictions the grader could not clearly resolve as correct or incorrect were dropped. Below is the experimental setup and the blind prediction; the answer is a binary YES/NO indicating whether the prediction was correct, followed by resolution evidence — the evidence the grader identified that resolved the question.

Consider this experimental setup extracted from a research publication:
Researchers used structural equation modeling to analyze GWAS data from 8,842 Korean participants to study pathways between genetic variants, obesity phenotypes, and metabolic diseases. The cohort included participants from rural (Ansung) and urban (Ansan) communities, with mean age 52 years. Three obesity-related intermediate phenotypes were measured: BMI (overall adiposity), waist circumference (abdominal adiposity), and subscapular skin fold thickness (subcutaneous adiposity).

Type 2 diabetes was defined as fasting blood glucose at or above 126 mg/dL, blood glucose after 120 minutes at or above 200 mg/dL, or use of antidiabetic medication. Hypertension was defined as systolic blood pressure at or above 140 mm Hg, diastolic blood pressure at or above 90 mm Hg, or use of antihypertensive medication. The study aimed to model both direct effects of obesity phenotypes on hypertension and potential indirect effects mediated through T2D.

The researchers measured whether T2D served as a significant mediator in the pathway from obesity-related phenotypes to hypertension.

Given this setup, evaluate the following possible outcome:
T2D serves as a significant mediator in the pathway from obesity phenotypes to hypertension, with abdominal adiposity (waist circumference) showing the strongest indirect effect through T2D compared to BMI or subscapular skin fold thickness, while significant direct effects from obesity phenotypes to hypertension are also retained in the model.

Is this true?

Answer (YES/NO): NO